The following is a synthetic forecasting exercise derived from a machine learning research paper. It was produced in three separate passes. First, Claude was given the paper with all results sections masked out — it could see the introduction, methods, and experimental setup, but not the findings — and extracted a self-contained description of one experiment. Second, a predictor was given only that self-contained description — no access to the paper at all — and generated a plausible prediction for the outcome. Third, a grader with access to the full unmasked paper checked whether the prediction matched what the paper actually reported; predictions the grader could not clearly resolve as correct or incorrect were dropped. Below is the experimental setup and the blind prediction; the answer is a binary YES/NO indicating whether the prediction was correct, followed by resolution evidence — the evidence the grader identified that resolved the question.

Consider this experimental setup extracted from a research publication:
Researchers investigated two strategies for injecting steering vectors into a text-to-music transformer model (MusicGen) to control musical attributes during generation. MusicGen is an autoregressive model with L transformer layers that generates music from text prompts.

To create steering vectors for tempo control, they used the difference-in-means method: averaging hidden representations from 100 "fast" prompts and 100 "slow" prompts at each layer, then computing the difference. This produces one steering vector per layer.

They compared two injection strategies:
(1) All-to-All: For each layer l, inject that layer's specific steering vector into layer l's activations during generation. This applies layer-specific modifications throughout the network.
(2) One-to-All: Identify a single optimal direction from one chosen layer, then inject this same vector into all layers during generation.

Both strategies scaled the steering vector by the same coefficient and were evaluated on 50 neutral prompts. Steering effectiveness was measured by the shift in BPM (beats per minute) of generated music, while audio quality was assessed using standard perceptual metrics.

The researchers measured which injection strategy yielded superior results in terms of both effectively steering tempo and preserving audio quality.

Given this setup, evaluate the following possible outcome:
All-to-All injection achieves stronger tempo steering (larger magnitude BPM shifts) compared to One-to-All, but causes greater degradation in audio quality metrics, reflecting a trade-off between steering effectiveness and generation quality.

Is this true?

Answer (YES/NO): NO